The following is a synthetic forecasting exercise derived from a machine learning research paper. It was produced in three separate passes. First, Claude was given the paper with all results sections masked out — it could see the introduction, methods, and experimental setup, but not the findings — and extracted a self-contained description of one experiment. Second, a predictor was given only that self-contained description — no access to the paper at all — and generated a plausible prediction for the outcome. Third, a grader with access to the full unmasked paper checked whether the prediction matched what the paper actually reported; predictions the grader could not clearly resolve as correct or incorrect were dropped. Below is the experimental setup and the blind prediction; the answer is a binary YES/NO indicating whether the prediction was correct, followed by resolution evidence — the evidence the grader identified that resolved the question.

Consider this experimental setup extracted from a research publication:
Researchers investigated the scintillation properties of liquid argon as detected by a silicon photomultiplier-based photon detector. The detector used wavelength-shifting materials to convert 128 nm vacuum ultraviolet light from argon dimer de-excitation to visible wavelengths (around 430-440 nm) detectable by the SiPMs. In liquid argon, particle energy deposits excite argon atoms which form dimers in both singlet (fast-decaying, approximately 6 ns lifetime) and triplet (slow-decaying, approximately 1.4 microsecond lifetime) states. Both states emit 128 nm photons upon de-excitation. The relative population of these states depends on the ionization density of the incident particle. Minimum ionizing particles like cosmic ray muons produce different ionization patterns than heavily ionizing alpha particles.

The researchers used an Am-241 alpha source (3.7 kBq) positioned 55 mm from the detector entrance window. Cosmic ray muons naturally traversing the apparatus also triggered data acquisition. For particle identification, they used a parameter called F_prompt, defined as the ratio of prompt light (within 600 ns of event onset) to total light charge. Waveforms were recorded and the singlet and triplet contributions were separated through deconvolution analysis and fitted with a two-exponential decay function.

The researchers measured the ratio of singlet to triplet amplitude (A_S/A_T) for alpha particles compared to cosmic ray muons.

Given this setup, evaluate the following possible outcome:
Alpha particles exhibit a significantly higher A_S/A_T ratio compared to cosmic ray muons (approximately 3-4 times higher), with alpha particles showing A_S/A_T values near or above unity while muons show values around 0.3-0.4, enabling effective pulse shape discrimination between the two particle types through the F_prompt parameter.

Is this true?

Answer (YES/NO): NO